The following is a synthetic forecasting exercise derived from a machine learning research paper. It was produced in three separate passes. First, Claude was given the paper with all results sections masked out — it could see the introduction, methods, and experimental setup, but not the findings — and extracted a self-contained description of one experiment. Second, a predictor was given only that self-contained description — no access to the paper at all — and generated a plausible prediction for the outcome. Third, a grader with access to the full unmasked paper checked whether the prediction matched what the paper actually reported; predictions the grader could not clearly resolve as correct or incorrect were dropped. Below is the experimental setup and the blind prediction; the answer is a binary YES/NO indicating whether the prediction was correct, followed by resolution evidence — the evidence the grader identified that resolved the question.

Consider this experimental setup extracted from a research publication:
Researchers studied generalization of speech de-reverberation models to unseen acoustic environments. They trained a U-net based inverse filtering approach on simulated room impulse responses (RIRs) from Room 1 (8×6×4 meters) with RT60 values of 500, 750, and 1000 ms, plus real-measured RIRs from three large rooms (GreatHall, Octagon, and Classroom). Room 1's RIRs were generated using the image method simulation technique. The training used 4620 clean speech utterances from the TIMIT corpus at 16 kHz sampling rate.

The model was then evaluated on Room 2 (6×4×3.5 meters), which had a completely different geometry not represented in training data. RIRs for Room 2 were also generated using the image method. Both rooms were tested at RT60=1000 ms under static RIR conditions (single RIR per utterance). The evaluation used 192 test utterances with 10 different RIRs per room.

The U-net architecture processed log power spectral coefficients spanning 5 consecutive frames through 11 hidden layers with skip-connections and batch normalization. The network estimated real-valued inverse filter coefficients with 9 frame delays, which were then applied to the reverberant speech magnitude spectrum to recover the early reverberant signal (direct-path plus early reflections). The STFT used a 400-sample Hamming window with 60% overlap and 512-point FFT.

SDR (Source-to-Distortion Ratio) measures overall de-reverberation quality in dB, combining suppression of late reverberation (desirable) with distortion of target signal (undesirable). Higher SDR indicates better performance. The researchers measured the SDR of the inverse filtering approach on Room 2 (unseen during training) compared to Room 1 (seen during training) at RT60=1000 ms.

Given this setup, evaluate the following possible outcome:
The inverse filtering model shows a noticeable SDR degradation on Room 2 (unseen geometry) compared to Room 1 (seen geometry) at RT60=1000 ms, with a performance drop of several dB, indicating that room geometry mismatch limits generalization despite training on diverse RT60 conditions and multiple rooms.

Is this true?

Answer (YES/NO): NO